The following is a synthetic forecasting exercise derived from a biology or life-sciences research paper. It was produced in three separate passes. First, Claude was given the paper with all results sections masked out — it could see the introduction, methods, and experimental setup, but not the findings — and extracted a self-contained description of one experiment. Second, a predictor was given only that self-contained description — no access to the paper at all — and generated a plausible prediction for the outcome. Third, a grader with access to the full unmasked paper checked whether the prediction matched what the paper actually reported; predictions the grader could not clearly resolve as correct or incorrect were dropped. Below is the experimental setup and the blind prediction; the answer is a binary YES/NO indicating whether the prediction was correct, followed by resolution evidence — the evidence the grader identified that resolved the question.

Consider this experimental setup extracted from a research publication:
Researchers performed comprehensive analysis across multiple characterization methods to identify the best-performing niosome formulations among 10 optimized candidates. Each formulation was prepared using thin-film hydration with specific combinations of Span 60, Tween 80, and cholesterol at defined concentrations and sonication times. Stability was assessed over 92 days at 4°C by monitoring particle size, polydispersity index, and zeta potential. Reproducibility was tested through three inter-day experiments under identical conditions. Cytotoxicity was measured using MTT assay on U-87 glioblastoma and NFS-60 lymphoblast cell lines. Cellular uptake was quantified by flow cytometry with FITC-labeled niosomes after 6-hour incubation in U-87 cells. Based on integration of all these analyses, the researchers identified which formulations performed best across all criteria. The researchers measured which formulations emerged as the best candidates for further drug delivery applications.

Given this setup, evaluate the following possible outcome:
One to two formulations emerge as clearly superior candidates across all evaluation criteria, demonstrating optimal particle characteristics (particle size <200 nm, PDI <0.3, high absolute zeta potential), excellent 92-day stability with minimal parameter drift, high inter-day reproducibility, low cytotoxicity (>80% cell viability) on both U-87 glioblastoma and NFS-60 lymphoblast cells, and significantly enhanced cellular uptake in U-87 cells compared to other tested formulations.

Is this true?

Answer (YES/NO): NO